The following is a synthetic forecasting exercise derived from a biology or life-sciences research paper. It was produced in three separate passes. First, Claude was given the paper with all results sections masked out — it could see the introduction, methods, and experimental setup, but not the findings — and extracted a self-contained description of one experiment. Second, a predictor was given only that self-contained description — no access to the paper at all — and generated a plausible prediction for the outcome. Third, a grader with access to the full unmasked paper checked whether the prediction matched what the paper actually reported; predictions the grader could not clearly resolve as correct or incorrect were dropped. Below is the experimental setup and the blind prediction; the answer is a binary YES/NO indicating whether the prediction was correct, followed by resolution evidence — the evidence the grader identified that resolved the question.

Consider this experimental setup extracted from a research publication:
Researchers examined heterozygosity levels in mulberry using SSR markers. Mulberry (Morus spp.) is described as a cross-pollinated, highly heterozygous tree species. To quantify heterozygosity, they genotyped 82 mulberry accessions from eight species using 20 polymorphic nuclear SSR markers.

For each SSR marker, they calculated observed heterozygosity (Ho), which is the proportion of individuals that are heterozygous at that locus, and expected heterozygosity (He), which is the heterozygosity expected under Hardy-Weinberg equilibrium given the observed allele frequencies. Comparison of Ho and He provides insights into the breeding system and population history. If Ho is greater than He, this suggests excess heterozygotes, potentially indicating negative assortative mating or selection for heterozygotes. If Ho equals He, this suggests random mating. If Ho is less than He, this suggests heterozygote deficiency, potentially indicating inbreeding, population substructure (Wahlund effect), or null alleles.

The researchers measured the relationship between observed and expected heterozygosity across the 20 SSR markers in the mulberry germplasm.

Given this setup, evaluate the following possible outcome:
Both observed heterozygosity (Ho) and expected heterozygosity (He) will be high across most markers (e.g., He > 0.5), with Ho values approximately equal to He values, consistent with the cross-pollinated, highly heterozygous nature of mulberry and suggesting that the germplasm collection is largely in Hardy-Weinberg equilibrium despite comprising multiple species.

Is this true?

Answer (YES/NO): NO